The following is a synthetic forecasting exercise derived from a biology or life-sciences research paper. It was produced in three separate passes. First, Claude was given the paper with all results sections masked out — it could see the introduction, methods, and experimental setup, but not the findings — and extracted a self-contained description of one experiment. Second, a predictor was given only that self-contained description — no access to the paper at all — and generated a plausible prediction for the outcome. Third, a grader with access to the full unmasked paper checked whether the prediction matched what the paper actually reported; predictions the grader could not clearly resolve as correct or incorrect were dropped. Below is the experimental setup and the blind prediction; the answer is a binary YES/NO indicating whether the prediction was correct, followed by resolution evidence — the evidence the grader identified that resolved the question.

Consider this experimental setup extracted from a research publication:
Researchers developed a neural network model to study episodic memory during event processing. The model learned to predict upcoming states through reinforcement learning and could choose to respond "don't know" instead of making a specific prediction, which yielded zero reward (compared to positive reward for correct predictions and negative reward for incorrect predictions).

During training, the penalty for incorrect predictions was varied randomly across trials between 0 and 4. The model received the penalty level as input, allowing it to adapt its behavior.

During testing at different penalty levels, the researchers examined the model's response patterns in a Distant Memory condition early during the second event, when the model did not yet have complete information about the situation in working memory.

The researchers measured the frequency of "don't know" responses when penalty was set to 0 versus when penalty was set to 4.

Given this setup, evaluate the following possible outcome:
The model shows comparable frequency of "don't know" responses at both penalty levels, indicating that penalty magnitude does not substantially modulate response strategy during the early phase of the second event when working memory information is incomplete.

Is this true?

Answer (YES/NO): NO